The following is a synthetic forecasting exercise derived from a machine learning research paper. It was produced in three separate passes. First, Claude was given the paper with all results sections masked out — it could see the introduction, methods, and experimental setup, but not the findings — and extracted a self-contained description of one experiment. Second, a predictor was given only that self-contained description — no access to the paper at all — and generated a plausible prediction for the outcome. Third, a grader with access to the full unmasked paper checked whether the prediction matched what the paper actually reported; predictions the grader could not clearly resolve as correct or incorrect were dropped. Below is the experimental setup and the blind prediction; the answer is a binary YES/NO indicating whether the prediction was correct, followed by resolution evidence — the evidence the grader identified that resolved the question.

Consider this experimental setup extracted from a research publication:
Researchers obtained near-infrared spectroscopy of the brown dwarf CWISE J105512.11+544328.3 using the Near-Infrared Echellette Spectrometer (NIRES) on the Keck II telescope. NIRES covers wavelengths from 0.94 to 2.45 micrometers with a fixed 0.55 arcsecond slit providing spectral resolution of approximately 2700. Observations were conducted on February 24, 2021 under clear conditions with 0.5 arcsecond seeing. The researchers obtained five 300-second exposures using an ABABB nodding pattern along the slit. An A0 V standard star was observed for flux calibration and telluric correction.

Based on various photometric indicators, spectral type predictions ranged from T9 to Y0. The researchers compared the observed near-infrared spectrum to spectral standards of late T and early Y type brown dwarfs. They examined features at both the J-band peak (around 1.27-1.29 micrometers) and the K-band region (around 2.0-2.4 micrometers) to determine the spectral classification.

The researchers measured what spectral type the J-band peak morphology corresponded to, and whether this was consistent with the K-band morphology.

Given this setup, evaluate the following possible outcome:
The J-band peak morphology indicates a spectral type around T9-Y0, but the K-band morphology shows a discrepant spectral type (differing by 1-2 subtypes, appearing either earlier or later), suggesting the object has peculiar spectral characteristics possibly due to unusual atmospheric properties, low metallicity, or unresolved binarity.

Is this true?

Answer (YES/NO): NO